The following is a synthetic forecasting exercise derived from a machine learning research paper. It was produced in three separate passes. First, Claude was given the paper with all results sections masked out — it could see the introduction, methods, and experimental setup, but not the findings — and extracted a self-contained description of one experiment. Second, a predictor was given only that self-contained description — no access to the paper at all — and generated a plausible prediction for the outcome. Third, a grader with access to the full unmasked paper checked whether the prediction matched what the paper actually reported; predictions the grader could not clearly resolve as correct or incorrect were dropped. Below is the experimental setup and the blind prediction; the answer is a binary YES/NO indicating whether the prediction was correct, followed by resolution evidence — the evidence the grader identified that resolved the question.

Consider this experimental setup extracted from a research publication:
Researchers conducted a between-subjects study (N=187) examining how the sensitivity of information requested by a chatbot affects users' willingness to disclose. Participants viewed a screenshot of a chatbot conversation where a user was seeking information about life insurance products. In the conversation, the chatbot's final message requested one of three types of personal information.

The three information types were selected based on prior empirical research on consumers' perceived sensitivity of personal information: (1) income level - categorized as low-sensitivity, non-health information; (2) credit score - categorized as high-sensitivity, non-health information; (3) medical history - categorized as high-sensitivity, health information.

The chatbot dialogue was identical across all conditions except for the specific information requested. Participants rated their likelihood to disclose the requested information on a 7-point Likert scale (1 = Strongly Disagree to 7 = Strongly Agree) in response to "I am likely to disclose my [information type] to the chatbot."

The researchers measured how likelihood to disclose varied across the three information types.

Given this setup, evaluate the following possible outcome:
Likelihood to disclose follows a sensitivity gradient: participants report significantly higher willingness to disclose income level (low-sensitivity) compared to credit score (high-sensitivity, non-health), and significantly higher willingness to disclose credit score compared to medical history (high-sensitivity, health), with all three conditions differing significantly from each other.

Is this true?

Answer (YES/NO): YES